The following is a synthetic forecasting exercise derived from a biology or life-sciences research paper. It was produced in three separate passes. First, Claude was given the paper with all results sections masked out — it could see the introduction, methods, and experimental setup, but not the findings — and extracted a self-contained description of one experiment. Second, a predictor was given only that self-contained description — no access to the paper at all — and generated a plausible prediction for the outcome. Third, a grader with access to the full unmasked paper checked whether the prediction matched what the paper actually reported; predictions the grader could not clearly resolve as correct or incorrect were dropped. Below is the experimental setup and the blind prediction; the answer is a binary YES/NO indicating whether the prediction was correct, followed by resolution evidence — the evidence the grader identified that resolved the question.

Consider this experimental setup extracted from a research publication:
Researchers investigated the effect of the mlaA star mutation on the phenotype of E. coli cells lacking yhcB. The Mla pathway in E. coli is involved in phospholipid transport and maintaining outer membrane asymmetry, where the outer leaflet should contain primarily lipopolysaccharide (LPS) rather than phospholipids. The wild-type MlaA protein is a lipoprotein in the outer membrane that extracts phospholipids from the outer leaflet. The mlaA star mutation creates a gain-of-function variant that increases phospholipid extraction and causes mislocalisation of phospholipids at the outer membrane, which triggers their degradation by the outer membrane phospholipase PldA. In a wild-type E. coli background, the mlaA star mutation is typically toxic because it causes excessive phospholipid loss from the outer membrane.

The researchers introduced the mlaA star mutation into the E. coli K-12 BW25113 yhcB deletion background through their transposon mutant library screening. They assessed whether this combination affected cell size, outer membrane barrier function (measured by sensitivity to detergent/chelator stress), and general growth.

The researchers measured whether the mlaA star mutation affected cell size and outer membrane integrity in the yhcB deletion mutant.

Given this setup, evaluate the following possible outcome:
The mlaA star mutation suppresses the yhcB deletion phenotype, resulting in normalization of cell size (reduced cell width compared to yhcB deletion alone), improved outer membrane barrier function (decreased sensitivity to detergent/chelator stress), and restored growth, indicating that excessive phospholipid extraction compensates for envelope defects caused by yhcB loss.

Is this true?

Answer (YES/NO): YES